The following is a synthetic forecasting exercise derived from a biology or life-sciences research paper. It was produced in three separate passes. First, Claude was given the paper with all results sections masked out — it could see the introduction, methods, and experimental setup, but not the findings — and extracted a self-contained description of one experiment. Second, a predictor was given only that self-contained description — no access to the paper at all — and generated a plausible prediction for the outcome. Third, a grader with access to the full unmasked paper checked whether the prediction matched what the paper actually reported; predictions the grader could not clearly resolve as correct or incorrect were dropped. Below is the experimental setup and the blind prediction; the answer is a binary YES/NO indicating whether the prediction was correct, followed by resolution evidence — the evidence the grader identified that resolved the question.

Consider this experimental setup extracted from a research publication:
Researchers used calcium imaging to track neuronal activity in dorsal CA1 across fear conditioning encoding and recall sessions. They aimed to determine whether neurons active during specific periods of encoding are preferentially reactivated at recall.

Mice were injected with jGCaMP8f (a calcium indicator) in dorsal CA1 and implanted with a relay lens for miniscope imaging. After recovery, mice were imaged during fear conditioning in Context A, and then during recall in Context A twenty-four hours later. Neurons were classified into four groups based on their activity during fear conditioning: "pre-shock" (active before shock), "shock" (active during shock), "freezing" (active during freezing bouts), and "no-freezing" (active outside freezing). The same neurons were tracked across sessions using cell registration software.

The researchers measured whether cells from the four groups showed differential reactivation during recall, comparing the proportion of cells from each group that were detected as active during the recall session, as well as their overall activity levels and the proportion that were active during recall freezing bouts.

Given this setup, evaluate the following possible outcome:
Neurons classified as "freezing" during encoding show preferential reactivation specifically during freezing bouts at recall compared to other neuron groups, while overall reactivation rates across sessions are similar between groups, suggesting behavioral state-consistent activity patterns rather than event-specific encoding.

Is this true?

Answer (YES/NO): NO